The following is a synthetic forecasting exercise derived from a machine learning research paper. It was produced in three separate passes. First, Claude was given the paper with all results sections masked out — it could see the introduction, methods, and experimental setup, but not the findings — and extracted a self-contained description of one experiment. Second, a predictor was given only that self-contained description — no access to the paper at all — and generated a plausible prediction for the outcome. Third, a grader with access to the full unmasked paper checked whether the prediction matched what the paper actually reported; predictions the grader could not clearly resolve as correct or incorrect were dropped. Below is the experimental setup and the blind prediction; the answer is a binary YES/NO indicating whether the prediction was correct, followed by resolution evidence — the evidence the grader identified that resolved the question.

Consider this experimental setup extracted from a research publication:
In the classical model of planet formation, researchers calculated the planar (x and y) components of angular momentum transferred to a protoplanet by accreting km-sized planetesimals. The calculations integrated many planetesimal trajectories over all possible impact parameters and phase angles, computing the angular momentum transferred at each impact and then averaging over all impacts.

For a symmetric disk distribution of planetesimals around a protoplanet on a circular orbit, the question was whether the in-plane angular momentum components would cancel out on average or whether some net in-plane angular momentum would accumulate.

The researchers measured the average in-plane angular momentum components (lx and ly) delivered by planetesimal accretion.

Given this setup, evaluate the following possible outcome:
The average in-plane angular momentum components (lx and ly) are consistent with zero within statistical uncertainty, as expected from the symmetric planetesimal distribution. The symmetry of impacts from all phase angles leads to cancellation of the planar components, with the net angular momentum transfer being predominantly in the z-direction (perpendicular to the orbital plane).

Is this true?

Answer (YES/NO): YES